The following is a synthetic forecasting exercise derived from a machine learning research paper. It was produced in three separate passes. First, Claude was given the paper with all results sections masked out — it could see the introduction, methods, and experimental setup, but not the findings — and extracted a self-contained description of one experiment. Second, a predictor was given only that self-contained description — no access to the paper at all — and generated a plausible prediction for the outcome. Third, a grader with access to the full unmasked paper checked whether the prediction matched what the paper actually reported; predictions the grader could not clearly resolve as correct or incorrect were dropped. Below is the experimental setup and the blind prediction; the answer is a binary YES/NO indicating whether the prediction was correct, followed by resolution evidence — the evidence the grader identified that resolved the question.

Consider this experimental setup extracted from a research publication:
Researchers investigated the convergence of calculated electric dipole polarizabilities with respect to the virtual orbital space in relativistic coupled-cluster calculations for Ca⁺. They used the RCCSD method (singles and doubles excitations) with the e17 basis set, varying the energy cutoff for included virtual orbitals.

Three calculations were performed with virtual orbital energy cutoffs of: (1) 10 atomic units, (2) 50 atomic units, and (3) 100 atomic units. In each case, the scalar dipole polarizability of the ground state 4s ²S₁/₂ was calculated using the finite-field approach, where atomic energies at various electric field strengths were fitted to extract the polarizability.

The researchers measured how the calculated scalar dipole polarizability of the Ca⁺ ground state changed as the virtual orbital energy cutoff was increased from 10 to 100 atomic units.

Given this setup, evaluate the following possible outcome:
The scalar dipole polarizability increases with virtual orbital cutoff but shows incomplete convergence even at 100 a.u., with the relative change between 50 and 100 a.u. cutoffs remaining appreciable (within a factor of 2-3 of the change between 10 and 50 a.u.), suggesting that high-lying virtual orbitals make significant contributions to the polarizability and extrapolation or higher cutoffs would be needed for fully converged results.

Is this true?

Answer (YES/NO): NO